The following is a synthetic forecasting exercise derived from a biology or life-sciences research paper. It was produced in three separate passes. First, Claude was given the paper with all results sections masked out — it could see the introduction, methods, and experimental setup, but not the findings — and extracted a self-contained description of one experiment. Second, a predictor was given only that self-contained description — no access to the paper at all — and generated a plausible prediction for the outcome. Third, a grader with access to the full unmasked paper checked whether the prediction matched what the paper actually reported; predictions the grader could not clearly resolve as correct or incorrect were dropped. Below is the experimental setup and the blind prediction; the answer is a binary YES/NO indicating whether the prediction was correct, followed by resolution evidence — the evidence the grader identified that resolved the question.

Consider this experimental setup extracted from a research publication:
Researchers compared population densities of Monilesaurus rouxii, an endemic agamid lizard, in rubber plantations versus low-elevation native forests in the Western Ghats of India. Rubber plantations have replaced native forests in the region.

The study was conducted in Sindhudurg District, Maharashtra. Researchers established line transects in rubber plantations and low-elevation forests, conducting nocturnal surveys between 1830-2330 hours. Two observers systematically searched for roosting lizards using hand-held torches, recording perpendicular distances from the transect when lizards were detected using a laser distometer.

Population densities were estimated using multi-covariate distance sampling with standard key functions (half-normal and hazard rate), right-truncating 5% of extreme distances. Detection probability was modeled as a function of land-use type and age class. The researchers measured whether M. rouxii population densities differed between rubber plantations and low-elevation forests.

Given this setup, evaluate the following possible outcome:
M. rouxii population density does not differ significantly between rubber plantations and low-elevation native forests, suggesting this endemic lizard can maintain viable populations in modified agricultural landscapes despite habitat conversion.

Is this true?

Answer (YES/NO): YES